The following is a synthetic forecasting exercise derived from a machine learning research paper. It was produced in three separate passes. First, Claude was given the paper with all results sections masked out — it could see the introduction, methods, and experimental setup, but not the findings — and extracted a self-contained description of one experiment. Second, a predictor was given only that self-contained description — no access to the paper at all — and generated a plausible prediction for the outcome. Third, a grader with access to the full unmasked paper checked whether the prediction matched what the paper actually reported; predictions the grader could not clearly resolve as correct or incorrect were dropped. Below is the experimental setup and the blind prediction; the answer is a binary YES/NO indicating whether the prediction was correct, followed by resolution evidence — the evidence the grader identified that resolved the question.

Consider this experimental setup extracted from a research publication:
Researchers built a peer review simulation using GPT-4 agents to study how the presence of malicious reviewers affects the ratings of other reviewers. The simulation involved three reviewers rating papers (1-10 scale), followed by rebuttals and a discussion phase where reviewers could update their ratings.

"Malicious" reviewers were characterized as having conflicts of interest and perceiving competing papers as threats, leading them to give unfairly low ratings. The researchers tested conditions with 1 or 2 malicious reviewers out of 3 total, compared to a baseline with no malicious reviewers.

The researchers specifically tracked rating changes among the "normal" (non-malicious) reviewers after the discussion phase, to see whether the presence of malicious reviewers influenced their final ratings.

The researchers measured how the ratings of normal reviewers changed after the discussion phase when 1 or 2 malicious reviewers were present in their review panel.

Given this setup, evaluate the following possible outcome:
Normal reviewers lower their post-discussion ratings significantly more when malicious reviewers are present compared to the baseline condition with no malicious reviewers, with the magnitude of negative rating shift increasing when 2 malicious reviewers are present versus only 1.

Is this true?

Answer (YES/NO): NO